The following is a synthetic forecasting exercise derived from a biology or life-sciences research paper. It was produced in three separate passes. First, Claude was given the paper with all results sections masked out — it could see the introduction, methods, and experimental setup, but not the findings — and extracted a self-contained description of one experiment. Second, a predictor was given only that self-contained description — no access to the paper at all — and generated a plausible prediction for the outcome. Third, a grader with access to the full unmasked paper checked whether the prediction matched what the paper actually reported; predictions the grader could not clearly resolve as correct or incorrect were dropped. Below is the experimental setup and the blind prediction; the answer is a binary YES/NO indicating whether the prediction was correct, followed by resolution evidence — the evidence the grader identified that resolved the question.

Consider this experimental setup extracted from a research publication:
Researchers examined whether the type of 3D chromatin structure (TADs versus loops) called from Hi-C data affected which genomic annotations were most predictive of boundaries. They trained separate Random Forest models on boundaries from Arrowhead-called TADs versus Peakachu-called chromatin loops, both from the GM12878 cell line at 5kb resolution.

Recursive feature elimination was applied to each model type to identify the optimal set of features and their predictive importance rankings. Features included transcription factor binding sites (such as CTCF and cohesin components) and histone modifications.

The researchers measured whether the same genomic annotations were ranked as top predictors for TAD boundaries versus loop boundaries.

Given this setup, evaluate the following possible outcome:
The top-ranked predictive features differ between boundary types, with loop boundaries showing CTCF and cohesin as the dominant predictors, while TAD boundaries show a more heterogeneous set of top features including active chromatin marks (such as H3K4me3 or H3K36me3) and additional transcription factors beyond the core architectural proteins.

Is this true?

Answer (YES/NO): NO